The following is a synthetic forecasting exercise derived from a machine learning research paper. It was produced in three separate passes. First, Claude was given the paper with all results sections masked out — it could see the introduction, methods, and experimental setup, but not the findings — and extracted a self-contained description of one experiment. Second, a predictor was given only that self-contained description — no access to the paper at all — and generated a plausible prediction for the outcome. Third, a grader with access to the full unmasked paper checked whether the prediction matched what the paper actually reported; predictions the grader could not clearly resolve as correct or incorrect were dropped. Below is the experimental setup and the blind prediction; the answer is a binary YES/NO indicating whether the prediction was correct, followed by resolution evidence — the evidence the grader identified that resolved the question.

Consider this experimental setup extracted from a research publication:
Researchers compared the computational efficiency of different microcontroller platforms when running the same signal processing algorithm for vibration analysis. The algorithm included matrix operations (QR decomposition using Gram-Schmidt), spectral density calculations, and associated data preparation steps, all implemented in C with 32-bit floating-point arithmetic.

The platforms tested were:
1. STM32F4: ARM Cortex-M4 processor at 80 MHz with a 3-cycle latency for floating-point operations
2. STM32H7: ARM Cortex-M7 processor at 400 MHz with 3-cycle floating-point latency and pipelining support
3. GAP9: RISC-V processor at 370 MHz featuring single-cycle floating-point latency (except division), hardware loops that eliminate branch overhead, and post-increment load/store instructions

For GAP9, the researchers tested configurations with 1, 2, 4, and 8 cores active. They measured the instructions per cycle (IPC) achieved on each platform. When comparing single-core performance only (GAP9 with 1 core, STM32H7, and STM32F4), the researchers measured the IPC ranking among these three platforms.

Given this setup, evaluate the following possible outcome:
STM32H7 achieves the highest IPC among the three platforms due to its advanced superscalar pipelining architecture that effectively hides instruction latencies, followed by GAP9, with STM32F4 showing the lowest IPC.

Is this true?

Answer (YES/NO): YES